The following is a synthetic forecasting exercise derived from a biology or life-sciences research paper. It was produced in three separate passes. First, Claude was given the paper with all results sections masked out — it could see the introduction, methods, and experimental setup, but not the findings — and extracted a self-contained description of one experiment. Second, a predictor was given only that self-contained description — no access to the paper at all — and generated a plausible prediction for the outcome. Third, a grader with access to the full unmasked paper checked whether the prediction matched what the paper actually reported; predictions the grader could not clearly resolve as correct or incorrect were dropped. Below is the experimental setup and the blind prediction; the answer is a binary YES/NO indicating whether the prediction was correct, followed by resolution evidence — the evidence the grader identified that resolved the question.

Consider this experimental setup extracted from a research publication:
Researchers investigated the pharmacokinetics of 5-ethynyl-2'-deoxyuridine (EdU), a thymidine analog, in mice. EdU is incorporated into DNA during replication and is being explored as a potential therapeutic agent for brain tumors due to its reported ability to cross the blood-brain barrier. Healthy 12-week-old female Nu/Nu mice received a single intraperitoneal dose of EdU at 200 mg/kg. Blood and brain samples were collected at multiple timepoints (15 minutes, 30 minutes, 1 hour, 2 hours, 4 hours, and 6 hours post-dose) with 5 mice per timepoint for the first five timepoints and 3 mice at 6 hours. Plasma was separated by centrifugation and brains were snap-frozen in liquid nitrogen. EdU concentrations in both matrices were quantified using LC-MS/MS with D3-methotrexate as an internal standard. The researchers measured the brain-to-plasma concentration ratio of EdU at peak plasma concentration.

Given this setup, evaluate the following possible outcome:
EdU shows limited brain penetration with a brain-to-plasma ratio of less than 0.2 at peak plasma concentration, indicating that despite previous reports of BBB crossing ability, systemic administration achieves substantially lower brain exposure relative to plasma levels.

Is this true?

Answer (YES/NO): YES